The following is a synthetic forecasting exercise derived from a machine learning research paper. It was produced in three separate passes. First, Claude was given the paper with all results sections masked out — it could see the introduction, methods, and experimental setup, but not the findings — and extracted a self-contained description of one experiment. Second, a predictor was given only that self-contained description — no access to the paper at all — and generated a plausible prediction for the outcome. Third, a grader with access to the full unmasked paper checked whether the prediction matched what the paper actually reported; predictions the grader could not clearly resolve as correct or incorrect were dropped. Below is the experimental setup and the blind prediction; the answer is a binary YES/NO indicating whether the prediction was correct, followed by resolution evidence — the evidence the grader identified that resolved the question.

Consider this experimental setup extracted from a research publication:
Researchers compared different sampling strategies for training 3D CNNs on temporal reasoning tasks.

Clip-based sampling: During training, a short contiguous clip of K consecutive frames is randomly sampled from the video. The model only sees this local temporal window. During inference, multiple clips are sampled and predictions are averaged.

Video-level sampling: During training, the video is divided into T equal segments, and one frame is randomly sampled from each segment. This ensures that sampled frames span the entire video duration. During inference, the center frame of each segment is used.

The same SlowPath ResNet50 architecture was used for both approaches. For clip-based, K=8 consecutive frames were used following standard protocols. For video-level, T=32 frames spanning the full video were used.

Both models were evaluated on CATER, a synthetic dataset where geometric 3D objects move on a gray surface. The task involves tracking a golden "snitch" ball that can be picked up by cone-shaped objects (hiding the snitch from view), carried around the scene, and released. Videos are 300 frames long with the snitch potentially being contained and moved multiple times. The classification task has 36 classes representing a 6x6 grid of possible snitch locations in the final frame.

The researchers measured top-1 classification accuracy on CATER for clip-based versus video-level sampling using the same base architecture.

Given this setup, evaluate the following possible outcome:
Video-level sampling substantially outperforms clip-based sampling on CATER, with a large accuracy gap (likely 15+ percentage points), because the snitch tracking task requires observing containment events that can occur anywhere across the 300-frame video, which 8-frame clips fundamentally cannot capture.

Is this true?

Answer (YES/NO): YES